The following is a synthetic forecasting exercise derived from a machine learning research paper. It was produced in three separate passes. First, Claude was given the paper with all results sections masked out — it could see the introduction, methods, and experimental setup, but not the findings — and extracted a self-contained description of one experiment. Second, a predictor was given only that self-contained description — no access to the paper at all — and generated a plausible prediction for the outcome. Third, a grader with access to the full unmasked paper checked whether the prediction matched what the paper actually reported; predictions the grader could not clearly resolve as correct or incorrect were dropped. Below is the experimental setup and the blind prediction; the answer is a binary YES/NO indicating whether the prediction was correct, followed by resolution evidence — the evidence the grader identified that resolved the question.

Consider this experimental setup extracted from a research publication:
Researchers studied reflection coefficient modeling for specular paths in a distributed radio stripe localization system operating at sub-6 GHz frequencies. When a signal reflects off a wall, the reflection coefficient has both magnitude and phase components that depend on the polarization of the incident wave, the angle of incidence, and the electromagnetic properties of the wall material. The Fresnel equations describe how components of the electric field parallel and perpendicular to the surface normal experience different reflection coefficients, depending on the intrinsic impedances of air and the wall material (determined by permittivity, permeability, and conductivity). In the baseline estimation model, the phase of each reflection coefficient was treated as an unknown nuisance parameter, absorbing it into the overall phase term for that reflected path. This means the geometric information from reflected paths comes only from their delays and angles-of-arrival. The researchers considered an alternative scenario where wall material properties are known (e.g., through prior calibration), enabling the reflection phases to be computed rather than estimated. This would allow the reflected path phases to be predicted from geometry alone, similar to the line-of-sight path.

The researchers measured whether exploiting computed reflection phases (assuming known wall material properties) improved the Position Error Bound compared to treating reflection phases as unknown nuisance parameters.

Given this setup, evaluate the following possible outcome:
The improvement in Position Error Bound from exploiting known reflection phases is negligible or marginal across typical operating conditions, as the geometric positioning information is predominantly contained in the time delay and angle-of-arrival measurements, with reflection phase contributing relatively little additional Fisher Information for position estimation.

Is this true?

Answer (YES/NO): NO